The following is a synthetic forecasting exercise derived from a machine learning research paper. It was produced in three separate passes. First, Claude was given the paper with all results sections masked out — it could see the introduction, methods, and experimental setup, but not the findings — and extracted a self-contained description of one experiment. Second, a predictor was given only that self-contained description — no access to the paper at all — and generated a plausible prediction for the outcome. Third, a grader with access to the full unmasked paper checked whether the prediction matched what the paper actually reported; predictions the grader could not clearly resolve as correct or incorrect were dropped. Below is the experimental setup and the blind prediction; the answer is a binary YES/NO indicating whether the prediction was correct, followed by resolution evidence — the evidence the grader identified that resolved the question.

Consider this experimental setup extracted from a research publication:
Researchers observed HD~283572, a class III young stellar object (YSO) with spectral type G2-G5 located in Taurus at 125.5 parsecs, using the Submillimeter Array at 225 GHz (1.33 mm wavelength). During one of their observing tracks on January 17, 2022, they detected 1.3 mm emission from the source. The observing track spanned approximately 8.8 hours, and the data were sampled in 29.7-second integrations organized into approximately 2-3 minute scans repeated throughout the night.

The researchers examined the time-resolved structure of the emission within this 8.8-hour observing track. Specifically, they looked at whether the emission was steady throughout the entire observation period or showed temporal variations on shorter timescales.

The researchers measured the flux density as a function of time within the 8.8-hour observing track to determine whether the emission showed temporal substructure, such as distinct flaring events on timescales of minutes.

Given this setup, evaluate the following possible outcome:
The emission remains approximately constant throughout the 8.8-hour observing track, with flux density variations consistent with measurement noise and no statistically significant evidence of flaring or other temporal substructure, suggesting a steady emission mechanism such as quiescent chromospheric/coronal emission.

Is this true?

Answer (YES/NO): NO